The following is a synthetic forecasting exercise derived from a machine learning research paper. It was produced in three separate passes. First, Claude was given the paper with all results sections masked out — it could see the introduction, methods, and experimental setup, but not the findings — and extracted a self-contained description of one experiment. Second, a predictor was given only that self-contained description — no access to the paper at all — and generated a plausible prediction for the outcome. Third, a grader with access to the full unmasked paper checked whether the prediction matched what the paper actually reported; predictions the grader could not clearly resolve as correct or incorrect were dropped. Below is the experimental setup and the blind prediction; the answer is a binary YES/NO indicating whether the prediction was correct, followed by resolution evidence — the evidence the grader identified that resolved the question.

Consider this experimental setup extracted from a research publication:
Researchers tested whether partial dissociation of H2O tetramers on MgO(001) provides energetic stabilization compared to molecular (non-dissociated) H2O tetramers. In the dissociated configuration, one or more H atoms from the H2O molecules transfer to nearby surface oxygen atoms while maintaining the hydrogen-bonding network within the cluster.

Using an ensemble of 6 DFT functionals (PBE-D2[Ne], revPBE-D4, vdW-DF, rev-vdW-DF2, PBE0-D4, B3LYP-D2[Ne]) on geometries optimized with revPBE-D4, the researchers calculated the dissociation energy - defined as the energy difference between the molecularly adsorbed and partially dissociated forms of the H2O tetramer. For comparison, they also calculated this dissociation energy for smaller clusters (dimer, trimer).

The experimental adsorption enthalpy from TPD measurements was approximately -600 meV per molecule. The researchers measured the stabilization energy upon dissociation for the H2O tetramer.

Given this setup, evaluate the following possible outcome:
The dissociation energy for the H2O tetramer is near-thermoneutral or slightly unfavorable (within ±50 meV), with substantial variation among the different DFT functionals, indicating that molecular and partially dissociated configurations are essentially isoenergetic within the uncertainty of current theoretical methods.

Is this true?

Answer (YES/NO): NO